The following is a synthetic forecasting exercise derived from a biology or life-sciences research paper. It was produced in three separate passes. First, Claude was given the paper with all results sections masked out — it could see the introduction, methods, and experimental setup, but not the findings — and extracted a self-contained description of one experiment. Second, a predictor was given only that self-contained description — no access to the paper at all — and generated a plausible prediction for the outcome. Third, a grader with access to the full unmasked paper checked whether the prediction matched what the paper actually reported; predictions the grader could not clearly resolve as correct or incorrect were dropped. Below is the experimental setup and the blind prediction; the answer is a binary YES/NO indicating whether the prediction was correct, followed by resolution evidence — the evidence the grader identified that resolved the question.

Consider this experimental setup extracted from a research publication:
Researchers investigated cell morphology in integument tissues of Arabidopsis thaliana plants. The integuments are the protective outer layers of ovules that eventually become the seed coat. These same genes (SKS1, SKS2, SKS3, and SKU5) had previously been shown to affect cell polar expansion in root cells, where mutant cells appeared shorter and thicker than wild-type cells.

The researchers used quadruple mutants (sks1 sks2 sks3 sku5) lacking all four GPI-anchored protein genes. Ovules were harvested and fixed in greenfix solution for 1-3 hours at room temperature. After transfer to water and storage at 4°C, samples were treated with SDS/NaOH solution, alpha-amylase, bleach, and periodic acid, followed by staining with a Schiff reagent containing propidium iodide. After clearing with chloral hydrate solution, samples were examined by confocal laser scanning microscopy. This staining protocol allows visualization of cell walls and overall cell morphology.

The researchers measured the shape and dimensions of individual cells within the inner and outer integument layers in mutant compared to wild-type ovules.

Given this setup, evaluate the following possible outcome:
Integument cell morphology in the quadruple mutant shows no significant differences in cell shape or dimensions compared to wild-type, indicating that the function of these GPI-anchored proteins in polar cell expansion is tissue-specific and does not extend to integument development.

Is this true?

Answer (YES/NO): NO